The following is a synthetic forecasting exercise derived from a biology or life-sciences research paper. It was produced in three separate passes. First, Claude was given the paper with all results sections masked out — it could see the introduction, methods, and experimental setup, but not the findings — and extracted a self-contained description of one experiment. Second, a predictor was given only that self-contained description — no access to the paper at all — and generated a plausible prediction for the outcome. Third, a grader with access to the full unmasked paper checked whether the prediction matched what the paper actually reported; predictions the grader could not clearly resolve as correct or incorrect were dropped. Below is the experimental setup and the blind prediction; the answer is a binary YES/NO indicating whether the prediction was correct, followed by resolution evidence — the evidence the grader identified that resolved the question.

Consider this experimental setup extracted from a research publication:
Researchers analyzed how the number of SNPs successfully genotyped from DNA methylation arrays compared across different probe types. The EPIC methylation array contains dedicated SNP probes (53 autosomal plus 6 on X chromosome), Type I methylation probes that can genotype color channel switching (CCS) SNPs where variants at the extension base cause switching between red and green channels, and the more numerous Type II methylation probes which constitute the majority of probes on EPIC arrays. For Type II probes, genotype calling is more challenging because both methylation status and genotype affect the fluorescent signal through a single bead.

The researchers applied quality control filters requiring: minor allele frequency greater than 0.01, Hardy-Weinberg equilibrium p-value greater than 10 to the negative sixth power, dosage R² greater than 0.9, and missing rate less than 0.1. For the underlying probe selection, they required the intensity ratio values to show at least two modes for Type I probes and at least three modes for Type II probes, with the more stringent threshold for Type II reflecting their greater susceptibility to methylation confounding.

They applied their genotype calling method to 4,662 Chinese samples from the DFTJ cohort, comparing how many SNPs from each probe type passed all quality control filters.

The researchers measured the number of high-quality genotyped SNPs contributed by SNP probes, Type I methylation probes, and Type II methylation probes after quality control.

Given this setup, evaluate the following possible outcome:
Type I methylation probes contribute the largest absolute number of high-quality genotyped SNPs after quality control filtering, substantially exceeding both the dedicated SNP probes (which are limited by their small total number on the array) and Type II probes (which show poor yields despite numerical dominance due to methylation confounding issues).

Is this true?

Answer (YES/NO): NO